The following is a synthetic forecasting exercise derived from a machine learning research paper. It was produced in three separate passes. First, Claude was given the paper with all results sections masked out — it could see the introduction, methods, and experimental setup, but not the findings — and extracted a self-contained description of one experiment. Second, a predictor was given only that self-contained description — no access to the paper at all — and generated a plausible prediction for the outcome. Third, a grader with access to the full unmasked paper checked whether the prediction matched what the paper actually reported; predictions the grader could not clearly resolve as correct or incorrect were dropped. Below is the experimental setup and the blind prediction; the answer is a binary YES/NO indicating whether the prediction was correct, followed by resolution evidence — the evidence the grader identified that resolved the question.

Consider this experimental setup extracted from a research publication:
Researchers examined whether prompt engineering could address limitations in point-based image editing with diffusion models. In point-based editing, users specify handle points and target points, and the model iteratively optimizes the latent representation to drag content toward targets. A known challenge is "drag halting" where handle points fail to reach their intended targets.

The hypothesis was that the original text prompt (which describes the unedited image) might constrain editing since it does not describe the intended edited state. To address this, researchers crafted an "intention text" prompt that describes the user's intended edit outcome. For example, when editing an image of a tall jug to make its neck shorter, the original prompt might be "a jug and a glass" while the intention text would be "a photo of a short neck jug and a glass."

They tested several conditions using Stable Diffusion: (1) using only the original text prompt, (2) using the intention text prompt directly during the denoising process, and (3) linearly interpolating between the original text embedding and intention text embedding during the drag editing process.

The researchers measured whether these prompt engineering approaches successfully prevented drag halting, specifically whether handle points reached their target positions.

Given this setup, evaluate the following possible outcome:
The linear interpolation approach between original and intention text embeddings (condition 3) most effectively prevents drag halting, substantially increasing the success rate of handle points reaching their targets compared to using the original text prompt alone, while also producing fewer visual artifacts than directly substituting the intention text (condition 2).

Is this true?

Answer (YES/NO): NO